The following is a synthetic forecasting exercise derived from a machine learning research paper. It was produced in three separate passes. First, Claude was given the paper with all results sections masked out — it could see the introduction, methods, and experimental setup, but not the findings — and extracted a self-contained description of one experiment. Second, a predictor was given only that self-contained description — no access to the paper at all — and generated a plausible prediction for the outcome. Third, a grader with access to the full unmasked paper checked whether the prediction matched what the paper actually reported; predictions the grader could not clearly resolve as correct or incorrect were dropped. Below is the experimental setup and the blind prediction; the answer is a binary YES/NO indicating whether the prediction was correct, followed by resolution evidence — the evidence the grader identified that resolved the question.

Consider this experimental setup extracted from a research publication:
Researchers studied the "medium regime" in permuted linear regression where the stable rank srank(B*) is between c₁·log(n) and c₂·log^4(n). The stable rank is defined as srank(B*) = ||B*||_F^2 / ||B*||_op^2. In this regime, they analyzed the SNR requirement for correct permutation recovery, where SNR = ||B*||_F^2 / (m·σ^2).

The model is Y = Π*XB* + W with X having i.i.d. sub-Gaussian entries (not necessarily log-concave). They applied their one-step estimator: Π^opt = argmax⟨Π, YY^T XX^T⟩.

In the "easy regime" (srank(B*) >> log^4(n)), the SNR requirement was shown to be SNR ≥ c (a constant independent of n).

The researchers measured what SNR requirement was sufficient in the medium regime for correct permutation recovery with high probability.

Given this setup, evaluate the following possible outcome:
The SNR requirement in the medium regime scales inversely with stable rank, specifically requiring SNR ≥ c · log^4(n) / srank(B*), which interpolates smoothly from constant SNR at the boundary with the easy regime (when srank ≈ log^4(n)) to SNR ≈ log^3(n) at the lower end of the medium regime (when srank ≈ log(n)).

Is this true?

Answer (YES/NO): NO